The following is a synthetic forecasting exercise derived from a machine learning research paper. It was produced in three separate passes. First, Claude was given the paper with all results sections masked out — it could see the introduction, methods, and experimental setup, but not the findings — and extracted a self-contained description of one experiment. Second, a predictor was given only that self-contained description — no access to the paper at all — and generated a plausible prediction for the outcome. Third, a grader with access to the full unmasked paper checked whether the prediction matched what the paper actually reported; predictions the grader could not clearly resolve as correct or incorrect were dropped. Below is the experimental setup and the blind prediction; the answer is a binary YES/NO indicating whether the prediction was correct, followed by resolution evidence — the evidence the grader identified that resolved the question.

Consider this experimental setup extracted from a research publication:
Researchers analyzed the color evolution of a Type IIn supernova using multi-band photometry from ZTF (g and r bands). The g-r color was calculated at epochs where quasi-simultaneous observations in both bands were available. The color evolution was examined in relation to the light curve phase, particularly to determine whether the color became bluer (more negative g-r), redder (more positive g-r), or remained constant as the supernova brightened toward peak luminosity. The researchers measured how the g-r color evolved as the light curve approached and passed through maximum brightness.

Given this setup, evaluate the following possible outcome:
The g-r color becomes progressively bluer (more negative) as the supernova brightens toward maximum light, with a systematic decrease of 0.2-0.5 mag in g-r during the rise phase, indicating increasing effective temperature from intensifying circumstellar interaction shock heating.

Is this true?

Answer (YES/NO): NO